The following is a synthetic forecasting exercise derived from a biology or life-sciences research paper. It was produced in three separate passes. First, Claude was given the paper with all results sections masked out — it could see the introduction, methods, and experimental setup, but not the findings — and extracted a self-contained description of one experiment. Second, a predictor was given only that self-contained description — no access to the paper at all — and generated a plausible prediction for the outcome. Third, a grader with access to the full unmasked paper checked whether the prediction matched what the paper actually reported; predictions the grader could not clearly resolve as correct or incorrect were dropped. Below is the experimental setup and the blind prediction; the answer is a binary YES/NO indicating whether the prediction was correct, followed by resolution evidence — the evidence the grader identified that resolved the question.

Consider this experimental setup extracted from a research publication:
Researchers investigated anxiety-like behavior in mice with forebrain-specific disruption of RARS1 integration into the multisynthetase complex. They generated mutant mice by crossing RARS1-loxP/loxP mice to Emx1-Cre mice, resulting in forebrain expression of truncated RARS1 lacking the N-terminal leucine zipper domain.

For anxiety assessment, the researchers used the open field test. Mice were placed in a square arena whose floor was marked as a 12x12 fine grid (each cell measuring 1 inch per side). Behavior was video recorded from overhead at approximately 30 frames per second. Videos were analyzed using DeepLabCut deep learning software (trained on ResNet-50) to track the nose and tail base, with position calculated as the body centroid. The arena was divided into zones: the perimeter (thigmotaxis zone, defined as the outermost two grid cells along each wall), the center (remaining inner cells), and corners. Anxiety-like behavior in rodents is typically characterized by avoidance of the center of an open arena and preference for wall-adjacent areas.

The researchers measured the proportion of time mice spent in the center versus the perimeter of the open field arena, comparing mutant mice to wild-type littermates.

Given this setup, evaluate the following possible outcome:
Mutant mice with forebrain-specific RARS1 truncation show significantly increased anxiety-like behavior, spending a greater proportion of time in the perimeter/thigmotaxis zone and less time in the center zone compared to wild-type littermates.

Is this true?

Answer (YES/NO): YES